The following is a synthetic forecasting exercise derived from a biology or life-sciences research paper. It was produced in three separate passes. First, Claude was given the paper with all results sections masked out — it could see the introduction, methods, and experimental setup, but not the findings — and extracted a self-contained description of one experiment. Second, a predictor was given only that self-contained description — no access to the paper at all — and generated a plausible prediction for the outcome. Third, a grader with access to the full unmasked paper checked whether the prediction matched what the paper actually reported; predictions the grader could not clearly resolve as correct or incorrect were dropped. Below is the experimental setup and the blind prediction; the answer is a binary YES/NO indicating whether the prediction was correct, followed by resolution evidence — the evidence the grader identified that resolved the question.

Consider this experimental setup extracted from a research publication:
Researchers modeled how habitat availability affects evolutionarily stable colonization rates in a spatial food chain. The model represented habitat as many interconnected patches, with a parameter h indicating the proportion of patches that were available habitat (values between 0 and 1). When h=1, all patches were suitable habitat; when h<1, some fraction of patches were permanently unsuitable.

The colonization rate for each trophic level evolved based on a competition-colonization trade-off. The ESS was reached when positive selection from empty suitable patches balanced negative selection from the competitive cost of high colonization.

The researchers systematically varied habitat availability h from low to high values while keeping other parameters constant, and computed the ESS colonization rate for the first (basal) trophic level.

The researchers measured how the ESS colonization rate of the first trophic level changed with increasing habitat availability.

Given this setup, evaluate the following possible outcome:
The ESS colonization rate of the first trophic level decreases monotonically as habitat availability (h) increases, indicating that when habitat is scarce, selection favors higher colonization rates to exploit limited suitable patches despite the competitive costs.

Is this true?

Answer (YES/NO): YES